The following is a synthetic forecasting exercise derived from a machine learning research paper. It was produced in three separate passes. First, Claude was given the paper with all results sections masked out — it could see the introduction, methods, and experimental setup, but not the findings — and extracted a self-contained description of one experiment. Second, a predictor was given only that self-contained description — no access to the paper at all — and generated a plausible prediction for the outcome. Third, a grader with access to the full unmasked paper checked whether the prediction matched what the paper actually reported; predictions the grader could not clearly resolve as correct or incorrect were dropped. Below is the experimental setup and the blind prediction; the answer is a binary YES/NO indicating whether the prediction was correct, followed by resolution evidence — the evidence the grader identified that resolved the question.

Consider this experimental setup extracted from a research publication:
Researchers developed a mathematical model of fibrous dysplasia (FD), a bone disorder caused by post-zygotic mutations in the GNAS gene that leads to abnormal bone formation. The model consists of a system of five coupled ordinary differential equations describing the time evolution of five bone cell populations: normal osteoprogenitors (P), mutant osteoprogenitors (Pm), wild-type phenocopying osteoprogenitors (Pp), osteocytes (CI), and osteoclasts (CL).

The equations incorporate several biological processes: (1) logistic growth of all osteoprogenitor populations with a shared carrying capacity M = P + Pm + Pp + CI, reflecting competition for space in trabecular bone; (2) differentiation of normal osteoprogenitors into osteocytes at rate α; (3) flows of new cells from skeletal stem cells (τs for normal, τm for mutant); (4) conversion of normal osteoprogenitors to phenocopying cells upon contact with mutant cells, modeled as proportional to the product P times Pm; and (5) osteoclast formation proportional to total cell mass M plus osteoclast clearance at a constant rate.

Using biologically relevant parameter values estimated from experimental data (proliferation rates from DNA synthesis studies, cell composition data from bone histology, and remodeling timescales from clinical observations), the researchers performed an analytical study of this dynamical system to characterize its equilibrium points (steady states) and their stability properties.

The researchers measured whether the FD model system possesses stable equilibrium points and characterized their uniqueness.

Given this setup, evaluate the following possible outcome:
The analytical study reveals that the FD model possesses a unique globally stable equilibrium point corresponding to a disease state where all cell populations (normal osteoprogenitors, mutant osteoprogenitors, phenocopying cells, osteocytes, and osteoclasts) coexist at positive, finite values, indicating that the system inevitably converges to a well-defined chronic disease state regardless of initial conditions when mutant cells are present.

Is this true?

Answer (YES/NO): NO